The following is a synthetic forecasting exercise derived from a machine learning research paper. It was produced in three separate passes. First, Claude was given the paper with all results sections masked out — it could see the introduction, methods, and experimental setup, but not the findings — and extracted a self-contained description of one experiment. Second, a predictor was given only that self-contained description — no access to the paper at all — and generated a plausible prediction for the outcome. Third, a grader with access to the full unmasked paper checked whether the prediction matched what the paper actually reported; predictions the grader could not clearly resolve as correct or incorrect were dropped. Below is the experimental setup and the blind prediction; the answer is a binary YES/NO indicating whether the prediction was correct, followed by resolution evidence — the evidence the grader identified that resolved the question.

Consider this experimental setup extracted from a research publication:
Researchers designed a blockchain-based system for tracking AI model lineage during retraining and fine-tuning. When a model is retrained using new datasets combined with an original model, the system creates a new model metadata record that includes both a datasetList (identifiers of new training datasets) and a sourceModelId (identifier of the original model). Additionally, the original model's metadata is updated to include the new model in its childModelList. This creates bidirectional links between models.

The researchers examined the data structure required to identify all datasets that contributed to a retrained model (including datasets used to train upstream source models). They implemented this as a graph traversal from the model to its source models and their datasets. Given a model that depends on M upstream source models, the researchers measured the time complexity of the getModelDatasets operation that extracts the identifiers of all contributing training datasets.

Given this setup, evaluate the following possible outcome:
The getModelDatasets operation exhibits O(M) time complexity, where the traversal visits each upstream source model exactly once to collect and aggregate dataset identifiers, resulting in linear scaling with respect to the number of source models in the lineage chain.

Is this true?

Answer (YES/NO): YES